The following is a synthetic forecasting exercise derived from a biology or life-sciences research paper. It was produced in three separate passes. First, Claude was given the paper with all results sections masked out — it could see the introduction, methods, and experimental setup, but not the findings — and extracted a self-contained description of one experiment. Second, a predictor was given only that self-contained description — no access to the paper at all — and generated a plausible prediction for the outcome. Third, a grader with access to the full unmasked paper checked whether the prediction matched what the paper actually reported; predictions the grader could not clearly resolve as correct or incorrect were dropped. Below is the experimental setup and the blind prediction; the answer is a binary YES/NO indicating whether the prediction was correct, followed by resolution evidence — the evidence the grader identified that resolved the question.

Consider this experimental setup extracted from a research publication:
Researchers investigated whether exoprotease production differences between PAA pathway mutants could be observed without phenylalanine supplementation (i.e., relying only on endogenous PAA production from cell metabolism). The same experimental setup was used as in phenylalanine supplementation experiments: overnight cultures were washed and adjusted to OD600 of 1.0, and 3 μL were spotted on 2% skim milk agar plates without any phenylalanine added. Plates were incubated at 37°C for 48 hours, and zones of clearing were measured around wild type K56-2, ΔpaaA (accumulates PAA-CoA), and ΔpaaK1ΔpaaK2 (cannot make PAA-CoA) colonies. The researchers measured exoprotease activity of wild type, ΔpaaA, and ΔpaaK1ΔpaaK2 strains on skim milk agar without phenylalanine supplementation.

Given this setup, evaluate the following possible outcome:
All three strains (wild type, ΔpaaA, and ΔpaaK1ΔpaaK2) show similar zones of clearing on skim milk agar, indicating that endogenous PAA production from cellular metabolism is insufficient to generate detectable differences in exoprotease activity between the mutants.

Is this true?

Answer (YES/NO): NO